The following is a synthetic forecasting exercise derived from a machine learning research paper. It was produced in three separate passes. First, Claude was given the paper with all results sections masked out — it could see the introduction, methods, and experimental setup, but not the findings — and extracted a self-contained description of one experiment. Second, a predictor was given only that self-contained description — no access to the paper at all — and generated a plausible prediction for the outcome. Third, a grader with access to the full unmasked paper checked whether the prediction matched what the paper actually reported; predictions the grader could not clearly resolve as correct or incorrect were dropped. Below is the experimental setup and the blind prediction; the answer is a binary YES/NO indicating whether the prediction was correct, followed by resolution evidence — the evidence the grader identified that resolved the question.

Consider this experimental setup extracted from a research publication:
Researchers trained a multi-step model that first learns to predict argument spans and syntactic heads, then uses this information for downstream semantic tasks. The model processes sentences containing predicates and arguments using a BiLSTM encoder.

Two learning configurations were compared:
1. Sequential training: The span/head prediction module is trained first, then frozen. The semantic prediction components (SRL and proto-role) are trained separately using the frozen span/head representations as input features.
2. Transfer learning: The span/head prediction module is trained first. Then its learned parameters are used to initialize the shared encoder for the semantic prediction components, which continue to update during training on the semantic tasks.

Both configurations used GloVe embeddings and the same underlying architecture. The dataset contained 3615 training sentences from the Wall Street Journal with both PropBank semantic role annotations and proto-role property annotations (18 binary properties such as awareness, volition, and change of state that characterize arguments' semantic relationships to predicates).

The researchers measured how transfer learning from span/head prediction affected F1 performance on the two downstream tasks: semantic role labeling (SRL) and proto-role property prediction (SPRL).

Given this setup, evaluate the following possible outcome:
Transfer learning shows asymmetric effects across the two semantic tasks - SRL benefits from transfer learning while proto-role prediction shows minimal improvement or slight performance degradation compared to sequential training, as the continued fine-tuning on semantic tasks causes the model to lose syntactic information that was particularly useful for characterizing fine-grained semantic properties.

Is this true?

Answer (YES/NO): NO